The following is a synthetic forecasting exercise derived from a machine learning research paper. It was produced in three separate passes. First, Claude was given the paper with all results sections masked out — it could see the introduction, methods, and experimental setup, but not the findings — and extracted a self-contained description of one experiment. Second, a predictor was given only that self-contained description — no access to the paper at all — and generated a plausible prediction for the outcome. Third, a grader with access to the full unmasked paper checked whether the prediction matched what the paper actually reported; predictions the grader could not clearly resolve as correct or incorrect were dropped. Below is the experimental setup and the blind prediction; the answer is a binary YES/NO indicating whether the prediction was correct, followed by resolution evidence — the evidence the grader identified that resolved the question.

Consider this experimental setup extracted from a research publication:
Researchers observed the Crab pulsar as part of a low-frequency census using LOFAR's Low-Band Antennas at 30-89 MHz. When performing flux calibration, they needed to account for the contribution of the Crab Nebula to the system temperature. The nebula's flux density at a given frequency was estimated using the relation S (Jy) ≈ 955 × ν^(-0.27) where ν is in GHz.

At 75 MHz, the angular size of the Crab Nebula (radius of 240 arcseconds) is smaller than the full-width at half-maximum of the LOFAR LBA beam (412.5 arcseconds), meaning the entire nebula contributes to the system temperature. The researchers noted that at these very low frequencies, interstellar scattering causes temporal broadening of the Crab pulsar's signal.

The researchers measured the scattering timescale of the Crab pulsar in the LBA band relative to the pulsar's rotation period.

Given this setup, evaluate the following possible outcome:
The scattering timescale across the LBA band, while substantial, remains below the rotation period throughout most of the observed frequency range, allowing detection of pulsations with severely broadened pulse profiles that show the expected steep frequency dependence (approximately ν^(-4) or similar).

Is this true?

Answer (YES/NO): NO